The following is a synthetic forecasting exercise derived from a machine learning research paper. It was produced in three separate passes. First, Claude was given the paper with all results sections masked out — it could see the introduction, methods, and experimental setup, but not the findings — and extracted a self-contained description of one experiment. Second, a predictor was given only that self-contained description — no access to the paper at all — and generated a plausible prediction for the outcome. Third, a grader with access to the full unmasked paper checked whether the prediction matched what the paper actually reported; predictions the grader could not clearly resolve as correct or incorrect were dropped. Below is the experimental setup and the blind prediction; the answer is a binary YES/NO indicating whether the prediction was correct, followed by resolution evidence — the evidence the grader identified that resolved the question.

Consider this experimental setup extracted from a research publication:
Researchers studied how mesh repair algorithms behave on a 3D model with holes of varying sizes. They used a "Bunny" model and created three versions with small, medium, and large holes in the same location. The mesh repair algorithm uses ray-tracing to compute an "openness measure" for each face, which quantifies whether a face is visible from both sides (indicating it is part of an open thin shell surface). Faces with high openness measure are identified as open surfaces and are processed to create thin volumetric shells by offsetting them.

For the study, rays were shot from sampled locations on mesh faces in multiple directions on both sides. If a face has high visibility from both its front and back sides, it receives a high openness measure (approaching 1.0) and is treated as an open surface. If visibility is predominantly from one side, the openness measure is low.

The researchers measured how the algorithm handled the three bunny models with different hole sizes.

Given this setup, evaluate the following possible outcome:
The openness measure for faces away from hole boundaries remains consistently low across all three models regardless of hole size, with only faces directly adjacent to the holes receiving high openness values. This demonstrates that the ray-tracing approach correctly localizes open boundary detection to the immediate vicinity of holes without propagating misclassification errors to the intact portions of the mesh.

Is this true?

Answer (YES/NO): NO